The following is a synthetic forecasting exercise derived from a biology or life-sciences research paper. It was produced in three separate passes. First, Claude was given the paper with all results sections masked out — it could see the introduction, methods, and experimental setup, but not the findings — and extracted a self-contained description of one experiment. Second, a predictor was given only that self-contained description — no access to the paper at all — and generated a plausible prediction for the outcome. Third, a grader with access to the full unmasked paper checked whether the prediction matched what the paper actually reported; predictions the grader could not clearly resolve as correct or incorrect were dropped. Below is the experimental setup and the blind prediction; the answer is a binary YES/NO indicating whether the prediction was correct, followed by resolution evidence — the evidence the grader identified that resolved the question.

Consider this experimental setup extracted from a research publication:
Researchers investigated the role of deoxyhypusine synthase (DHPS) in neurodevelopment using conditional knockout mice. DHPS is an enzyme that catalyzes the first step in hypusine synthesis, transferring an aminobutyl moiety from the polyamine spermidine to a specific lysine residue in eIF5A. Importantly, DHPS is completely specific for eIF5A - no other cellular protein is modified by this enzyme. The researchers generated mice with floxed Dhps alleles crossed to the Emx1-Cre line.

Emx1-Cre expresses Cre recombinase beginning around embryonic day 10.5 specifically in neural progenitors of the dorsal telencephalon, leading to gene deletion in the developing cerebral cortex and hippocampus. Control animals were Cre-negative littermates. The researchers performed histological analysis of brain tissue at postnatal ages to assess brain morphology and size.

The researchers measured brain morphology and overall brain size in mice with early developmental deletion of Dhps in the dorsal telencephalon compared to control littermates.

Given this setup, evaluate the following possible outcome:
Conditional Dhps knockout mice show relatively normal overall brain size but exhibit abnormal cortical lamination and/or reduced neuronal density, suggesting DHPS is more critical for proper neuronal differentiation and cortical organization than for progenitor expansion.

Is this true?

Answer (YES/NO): NO